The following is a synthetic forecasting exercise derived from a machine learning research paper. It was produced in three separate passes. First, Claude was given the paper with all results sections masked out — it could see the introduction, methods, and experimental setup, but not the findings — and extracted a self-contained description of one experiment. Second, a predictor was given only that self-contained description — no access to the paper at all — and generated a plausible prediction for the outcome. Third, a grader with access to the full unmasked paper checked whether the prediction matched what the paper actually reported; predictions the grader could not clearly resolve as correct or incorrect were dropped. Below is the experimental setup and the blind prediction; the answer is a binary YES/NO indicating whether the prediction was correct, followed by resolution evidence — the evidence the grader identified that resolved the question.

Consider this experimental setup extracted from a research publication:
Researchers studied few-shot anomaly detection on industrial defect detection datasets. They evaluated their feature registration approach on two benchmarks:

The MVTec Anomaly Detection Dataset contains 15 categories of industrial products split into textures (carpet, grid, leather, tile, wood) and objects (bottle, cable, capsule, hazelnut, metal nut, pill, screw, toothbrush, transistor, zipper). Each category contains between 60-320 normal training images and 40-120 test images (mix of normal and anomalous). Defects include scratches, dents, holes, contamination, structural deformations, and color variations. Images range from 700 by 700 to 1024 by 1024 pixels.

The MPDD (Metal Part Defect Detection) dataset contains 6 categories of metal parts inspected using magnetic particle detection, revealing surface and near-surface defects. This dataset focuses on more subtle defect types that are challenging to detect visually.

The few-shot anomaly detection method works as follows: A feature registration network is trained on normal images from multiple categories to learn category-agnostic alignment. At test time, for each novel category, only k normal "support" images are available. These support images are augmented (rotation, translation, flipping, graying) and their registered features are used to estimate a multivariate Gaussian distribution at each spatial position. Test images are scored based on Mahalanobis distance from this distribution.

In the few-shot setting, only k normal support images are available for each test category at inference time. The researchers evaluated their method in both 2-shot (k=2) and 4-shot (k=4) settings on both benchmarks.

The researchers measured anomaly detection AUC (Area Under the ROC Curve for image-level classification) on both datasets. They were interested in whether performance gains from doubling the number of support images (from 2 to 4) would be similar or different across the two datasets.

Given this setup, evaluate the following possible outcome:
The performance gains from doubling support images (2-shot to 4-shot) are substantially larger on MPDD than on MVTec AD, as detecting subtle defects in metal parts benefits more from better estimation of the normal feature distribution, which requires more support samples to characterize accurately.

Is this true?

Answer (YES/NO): YES